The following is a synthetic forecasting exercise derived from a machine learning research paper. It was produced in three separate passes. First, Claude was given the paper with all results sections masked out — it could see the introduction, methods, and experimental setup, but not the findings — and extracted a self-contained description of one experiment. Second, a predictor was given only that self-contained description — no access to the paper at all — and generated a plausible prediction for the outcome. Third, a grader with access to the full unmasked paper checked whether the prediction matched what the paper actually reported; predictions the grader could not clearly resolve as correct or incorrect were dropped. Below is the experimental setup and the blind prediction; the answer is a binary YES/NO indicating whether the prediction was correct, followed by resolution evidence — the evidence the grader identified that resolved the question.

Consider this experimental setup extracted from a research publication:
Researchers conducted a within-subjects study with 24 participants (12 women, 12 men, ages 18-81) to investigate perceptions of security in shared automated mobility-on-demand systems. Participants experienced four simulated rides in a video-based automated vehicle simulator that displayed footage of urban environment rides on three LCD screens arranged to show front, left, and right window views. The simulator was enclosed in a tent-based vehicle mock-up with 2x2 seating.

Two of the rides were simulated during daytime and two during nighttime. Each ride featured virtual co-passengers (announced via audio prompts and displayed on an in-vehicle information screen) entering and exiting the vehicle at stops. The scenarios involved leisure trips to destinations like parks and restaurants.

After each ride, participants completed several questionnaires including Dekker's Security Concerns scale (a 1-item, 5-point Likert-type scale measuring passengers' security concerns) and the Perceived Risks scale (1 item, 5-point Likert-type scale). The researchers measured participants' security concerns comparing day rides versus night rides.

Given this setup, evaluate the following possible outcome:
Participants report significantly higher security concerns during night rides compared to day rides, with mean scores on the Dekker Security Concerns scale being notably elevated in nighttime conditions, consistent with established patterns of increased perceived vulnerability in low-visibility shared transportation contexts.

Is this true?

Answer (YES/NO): NO